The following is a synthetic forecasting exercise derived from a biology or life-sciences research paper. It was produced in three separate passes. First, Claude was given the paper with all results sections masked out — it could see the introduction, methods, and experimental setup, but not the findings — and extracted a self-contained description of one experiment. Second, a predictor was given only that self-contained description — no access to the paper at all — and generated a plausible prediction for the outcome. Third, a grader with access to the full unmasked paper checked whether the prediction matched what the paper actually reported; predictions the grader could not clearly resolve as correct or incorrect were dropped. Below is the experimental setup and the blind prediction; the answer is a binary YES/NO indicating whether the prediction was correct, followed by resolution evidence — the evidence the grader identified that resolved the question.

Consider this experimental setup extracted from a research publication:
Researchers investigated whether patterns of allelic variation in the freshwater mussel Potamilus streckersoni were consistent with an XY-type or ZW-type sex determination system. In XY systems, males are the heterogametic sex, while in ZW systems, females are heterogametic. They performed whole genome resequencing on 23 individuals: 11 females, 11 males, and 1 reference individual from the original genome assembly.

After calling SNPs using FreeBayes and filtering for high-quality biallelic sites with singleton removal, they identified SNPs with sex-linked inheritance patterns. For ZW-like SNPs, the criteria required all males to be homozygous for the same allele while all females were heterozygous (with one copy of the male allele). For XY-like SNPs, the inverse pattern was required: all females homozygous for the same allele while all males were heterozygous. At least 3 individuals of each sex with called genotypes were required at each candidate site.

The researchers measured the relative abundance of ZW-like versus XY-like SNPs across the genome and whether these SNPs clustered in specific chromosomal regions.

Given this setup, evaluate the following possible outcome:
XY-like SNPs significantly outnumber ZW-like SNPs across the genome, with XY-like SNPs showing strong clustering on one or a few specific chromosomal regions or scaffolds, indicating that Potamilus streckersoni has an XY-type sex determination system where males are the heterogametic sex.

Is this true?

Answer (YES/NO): NO